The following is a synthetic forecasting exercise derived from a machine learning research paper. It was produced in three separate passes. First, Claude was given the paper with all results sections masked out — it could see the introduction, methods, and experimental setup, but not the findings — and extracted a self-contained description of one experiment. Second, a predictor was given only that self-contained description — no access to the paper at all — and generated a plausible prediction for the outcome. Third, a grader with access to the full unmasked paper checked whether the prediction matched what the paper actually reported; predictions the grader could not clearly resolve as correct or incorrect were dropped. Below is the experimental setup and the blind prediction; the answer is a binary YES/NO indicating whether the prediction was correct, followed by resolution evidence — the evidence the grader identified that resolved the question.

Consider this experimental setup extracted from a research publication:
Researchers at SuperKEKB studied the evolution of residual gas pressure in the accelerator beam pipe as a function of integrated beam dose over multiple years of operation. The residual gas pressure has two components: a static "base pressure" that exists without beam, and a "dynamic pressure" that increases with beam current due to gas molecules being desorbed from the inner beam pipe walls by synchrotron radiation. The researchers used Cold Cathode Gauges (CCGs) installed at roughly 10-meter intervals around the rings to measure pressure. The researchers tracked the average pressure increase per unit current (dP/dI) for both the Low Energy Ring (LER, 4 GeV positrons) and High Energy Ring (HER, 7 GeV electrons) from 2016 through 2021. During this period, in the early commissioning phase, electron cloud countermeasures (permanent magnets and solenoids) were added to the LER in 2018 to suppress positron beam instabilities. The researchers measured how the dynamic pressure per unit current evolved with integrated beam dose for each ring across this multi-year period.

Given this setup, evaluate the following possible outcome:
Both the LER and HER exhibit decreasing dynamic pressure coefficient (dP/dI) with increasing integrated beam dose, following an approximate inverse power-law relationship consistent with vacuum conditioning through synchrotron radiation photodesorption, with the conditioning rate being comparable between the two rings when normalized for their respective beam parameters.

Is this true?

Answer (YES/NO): NO